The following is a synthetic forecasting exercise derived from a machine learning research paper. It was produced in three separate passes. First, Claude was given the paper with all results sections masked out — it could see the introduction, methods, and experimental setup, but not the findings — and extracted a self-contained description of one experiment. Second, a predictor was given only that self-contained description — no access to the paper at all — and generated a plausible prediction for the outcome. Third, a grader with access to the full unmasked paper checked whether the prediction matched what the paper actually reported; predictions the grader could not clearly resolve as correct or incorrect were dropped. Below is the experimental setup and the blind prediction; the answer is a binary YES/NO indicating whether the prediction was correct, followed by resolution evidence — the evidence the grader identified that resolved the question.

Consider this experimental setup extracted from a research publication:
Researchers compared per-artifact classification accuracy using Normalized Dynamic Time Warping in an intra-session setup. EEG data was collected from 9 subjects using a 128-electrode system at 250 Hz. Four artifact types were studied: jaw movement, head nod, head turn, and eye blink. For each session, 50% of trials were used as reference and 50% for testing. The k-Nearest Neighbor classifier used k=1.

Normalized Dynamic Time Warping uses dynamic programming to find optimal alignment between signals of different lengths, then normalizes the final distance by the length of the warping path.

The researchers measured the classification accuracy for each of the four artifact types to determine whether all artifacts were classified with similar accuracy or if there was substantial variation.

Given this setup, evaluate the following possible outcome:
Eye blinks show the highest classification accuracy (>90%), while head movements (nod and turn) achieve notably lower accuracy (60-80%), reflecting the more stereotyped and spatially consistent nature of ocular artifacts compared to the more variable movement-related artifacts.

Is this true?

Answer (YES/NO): NO